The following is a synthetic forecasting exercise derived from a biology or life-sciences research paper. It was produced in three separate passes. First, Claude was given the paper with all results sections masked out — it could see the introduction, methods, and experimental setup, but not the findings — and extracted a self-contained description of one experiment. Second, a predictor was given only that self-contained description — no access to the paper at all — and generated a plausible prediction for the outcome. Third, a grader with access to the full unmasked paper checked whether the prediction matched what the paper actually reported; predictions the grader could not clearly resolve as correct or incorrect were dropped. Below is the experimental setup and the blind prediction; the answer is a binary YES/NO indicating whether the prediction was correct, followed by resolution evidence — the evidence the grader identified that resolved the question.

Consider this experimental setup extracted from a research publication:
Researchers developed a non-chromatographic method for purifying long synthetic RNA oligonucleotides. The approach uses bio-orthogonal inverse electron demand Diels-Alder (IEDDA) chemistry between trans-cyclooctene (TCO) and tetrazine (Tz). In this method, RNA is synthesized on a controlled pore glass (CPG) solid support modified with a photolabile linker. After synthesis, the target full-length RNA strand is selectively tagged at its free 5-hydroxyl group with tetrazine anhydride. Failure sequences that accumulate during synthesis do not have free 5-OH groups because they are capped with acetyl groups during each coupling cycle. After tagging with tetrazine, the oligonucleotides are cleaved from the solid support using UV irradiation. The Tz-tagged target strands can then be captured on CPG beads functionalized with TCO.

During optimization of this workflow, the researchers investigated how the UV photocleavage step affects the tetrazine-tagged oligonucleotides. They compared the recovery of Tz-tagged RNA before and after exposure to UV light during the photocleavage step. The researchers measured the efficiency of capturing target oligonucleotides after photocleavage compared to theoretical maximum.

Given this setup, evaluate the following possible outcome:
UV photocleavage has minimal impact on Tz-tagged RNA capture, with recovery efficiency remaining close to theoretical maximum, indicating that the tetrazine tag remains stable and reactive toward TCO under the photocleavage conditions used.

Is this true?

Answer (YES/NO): NO